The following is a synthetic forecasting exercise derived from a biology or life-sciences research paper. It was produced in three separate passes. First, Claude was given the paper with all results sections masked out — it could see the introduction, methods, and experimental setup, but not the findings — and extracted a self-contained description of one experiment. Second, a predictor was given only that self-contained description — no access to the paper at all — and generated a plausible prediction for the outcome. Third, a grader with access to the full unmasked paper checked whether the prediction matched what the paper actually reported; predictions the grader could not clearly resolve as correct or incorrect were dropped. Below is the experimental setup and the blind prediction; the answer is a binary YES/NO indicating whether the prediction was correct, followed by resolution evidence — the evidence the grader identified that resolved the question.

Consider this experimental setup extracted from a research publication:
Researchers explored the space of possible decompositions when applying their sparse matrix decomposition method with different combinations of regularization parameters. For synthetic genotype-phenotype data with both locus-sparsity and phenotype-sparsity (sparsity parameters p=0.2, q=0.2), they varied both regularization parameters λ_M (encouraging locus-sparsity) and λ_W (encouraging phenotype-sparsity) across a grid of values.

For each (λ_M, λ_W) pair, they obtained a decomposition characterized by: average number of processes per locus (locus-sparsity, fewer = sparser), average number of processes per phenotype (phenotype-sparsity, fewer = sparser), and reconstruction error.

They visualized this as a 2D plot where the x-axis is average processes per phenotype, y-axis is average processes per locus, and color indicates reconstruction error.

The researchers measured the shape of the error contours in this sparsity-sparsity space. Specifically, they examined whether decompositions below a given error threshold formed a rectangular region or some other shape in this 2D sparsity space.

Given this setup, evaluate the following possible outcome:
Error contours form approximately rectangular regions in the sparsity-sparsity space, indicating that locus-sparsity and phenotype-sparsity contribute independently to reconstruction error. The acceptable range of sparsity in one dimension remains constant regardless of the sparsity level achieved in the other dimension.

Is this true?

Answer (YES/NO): YES